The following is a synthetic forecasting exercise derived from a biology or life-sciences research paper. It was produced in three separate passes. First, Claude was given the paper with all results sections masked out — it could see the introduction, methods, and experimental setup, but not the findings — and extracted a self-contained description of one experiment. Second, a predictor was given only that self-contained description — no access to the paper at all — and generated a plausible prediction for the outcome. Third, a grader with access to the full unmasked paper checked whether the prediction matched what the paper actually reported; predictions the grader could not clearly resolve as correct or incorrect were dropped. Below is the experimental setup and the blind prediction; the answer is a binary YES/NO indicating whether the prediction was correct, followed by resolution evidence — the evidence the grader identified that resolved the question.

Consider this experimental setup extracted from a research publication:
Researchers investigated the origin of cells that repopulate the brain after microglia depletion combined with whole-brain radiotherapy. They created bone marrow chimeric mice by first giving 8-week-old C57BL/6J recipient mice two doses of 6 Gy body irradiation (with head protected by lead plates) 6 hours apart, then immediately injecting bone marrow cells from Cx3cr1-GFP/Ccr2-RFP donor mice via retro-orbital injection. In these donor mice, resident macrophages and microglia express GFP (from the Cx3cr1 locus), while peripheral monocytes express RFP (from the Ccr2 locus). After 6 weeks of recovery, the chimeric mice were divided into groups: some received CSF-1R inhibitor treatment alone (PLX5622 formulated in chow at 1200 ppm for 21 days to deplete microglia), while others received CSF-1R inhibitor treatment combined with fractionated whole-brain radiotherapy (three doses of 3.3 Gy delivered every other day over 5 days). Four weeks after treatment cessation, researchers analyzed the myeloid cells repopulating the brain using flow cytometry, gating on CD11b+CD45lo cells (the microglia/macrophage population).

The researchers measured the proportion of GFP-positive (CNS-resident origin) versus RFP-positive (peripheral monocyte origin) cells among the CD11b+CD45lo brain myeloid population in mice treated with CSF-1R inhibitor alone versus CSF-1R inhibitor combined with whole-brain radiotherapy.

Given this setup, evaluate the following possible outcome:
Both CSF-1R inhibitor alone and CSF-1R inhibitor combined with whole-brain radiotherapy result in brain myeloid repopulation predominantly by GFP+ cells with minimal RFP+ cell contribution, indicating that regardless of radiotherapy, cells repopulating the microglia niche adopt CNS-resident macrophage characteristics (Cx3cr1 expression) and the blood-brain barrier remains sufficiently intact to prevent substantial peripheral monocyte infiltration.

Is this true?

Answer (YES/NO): NO